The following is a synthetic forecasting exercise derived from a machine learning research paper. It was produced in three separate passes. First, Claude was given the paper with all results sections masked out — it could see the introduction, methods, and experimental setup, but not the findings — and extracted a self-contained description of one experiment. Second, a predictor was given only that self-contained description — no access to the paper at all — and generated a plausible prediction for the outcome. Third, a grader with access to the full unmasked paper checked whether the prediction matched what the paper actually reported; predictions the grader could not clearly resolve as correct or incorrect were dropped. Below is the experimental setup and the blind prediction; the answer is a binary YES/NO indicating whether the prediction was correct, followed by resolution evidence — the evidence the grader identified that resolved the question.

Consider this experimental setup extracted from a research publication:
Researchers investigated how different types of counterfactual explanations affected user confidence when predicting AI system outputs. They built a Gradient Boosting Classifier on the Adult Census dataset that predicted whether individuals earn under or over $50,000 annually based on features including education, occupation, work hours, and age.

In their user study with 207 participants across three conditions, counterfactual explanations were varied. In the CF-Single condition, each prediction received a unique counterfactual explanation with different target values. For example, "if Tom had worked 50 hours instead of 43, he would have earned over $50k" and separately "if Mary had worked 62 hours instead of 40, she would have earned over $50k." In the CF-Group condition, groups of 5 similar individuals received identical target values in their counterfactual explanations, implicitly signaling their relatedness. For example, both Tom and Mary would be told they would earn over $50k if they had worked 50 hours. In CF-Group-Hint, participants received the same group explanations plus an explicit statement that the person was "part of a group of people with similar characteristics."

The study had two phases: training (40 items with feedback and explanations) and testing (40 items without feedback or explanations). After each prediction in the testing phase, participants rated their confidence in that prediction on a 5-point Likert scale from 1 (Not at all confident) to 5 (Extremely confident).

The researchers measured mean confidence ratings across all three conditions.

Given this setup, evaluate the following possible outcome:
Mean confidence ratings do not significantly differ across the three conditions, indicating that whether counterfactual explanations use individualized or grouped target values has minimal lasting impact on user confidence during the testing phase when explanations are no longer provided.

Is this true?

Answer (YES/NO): YES